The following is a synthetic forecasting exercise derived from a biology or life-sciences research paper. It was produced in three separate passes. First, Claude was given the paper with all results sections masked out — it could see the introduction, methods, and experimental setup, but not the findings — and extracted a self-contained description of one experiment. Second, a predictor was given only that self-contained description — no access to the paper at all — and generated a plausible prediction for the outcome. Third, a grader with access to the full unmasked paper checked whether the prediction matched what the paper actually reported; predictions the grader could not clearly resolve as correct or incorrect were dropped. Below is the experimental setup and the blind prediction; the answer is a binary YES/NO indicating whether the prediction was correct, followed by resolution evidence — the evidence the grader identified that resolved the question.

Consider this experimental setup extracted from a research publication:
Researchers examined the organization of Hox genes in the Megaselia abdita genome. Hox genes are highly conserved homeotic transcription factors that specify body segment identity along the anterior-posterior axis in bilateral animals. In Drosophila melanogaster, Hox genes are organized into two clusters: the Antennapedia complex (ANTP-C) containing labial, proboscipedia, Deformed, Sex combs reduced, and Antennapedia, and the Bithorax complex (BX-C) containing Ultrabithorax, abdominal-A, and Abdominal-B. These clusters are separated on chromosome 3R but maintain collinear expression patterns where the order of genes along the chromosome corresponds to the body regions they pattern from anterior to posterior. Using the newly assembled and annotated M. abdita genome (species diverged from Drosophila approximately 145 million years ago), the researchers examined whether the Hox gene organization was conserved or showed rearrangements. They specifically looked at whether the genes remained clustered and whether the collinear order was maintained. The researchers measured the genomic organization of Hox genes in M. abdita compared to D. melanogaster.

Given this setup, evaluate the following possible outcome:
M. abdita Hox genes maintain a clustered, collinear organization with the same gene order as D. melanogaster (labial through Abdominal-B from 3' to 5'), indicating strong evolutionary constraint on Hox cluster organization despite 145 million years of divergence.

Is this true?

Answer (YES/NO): YES